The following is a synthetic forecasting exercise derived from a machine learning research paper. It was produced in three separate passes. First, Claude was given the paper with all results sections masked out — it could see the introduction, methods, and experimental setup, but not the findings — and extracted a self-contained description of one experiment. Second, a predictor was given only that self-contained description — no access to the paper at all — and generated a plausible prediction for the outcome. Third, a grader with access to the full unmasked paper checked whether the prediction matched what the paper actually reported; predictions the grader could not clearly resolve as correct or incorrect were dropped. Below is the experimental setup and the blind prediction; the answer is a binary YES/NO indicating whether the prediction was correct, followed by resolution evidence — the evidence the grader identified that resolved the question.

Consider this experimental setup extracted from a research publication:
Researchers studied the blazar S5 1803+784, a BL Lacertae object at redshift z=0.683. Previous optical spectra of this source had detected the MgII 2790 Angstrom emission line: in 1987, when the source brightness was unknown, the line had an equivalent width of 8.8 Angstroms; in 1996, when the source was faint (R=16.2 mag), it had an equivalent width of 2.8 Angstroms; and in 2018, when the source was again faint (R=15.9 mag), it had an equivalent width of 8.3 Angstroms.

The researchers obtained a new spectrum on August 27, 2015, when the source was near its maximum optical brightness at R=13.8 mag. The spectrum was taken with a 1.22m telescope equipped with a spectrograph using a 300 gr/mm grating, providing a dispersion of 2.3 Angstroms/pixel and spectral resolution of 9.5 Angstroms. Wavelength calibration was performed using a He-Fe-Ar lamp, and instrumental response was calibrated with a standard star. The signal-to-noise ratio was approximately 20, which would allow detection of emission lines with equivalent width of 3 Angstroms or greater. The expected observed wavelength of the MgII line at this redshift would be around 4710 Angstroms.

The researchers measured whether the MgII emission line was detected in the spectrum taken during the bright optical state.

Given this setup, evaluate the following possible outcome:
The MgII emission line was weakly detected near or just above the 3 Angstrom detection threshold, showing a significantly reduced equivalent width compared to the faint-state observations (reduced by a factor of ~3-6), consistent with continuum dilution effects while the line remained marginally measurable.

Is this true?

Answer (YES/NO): NO